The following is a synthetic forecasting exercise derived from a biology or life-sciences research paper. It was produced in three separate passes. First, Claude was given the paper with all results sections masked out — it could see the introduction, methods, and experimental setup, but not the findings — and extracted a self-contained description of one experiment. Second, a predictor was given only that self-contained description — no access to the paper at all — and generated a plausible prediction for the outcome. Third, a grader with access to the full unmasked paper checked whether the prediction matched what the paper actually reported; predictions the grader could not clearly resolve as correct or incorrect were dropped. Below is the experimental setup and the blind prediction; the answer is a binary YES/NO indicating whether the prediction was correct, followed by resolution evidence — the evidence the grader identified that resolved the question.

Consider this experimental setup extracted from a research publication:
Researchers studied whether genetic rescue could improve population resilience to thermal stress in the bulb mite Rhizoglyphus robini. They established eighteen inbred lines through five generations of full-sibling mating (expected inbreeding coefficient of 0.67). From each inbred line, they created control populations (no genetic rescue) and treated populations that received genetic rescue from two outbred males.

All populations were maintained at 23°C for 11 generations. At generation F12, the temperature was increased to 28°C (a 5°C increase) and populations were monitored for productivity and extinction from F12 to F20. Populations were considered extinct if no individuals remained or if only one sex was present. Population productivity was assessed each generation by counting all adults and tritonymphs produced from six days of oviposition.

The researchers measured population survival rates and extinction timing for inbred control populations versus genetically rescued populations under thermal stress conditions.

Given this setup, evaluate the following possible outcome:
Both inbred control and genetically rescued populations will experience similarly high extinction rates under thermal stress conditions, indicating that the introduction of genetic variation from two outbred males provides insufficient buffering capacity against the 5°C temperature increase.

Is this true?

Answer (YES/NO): NO